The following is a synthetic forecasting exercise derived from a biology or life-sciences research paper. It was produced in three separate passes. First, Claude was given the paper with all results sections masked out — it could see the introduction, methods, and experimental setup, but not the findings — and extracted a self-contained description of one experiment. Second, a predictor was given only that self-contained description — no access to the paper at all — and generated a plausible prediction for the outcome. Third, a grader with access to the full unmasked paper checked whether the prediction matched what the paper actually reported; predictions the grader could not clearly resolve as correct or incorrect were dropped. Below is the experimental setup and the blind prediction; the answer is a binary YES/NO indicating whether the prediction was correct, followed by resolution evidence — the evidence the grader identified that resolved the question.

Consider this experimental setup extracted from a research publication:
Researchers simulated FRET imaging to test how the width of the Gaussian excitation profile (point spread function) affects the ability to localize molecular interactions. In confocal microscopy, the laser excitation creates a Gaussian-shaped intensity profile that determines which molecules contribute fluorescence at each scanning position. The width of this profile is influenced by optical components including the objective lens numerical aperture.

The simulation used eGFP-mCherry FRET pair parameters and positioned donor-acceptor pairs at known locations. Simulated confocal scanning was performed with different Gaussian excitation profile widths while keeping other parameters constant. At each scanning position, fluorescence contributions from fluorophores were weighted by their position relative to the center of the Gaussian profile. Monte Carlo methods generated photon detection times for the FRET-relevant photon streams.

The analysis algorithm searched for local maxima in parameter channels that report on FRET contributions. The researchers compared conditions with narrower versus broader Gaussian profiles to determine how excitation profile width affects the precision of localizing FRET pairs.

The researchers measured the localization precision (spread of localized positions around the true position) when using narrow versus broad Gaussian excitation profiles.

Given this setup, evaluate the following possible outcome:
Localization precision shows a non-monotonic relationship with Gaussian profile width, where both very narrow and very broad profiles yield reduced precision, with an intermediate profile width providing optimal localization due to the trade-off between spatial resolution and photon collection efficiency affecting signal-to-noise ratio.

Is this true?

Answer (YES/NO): NO